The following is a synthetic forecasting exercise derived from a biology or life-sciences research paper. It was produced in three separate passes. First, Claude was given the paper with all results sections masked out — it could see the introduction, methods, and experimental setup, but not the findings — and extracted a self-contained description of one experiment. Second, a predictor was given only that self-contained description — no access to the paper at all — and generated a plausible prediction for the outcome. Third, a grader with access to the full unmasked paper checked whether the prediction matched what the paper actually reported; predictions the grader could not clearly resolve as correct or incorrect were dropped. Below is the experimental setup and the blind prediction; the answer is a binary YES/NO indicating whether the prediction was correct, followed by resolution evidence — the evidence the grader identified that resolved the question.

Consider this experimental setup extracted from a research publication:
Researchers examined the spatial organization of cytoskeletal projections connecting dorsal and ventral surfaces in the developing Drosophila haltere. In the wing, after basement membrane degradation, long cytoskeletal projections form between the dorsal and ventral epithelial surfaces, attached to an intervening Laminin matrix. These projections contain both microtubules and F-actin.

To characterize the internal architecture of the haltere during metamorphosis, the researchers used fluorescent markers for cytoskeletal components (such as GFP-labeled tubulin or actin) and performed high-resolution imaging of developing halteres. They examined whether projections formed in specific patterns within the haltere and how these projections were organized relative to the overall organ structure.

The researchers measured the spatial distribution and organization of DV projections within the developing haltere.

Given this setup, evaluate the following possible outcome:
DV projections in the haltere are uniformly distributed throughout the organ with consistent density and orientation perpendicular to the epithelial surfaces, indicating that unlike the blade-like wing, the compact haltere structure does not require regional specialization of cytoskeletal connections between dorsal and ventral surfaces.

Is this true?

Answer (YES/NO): NO